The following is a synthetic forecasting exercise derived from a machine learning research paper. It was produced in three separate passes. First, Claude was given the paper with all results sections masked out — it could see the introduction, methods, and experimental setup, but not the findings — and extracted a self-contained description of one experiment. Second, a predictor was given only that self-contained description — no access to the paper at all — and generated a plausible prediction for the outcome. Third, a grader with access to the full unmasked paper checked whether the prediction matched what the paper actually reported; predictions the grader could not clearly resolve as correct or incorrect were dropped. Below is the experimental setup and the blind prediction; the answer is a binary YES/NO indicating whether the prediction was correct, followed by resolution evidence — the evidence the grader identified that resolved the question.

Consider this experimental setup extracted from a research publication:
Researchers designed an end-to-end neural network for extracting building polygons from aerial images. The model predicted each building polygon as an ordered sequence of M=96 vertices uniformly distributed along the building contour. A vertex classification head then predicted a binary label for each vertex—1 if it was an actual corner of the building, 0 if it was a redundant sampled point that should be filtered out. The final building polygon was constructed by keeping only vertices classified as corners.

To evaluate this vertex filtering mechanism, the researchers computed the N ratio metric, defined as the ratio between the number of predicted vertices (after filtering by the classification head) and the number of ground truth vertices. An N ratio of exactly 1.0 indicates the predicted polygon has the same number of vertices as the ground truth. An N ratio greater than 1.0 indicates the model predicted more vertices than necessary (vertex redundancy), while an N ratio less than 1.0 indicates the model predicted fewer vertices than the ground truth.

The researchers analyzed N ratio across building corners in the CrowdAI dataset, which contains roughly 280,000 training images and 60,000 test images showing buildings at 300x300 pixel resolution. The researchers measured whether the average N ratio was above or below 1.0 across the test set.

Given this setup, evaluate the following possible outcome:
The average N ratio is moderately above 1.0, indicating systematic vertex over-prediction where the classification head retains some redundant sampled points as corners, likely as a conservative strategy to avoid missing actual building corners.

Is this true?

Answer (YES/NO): NO